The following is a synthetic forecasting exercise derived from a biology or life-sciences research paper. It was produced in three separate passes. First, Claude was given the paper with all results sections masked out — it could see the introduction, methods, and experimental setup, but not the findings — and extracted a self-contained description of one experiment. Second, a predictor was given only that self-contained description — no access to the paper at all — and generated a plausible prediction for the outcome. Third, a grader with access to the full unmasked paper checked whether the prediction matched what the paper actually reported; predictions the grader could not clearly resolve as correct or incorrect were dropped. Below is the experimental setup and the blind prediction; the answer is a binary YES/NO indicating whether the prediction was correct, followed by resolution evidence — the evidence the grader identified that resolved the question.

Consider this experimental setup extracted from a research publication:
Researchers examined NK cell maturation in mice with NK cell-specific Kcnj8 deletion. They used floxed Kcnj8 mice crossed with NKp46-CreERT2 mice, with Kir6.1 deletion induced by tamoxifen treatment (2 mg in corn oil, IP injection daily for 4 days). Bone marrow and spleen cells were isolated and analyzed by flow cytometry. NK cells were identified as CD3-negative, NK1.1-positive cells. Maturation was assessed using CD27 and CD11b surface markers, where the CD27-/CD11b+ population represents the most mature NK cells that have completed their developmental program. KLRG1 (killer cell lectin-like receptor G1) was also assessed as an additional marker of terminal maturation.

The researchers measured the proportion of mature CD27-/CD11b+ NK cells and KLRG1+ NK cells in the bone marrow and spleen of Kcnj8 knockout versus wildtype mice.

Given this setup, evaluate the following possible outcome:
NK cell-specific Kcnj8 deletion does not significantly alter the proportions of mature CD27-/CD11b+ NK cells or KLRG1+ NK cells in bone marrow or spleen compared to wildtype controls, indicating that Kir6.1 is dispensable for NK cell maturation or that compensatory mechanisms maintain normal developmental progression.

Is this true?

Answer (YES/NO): NO